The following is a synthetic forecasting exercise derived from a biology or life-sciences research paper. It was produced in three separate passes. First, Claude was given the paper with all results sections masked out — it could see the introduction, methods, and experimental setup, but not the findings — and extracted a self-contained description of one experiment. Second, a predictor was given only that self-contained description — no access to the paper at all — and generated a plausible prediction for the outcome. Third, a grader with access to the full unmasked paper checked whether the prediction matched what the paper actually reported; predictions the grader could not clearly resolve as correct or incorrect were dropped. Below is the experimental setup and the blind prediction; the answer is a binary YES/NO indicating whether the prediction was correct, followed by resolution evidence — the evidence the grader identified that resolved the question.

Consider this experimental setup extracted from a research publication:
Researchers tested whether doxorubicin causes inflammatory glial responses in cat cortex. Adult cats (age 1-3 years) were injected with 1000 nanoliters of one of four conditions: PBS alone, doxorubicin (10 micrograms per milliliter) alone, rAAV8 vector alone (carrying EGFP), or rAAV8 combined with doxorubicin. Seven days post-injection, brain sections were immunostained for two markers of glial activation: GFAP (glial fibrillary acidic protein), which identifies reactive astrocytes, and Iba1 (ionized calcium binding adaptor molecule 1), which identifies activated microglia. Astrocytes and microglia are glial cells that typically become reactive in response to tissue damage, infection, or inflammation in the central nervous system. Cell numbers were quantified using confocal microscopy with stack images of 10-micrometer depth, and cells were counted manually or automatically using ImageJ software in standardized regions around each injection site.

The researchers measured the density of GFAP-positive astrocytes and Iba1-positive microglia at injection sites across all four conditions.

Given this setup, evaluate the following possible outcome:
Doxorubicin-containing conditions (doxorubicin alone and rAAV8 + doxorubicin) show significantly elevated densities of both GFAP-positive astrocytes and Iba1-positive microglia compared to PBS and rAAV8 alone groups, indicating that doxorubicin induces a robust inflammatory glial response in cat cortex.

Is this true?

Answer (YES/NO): NO